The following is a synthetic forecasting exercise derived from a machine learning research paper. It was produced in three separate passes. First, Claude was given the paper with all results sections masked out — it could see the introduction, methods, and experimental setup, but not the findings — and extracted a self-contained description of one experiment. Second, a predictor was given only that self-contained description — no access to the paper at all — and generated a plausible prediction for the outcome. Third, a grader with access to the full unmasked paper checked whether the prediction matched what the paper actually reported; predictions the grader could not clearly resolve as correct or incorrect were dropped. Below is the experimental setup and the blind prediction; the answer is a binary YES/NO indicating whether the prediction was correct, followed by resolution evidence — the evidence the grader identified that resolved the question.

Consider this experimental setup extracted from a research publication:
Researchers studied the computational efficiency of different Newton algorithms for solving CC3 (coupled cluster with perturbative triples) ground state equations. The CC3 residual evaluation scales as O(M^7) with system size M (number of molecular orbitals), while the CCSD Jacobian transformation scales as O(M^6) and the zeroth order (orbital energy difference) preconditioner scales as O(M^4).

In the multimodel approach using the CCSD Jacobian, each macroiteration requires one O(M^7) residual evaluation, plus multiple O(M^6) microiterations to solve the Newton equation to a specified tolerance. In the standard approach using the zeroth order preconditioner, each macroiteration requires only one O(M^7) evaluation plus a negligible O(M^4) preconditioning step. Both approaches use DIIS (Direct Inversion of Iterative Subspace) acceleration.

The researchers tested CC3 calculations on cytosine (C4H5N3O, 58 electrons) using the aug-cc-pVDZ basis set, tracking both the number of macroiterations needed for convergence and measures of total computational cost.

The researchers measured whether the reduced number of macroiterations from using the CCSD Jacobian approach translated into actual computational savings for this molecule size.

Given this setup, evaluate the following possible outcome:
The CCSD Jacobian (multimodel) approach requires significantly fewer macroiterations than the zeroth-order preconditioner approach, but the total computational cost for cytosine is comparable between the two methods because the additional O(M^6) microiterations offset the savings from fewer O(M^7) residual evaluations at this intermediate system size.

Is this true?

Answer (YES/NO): NO